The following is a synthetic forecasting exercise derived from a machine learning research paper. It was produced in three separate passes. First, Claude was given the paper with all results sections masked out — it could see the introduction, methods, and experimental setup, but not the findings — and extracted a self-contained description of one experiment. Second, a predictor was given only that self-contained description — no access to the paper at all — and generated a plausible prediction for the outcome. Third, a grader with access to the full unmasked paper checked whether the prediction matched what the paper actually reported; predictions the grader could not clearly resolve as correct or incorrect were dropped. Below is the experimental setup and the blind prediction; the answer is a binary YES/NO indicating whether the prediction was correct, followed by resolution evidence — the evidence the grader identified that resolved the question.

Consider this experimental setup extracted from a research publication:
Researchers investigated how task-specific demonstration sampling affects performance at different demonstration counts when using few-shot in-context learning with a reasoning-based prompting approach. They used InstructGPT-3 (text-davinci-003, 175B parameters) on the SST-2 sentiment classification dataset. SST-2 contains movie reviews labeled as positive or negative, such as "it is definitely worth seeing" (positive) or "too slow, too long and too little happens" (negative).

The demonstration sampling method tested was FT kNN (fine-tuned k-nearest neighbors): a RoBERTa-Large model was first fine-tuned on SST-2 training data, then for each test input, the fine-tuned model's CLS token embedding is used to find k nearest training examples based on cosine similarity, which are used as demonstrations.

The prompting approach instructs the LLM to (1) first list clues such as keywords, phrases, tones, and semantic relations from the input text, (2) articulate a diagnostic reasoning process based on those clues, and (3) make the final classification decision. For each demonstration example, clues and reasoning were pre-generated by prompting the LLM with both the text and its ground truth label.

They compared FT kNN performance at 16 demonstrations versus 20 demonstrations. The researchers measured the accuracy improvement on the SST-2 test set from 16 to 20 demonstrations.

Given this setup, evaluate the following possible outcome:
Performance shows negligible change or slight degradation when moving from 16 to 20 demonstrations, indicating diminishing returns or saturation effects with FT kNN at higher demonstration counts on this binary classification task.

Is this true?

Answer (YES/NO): YES